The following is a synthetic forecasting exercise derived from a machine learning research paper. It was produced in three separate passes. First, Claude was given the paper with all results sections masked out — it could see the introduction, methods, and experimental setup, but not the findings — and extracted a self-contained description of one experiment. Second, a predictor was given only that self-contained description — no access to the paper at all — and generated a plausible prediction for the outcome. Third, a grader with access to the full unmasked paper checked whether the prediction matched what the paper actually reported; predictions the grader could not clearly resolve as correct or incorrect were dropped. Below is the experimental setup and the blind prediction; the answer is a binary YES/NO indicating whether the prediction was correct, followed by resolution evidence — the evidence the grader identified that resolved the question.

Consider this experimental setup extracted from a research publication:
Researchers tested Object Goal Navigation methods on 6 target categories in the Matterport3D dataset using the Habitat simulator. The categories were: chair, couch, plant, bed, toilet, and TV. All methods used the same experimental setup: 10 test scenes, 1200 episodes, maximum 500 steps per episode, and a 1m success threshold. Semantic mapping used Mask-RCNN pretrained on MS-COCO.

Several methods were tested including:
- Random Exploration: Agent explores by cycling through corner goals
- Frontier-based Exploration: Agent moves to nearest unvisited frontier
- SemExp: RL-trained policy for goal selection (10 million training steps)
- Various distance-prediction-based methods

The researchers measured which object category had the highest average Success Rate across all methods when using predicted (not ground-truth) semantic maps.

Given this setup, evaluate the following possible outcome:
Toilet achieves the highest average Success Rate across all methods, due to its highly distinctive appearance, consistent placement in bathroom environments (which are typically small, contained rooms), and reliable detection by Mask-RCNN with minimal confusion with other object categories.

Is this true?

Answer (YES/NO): NO